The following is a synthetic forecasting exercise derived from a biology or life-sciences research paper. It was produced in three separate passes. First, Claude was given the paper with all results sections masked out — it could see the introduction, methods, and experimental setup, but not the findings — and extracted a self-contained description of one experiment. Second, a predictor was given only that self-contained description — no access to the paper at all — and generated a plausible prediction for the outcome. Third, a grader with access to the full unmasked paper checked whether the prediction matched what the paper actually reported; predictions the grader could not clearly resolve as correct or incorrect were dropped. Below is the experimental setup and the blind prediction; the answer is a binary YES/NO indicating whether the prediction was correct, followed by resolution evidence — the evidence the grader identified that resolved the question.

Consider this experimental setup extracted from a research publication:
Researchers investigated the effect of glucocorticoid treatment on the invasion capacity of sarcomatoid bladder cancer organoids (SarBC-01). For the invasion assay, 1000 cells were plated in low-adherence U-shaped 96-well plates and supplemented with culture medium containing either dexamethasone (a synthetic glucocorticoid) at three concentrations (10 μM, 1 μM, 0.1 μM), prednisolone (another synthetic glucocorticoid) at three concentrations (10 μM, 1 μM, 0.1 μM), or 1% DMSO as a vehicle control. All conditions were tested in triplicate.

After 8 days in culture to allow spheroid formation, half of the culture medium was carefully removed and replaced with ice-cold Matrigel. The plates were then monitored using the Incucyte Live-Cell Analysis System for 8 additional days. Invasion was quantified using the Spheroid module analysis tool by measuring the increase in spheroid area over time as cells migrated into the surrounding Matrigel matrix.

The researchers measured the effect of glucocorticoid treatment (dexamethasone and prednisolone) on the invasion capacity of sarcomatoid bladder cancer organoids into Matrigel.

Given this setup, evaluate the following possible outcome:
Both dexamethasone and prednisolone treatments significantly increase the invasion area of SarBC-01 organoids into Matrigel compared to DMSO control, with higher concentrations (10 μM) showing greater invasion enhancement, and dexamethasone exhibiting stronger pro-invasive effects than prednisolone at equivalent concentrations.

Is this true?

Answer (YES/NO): NO